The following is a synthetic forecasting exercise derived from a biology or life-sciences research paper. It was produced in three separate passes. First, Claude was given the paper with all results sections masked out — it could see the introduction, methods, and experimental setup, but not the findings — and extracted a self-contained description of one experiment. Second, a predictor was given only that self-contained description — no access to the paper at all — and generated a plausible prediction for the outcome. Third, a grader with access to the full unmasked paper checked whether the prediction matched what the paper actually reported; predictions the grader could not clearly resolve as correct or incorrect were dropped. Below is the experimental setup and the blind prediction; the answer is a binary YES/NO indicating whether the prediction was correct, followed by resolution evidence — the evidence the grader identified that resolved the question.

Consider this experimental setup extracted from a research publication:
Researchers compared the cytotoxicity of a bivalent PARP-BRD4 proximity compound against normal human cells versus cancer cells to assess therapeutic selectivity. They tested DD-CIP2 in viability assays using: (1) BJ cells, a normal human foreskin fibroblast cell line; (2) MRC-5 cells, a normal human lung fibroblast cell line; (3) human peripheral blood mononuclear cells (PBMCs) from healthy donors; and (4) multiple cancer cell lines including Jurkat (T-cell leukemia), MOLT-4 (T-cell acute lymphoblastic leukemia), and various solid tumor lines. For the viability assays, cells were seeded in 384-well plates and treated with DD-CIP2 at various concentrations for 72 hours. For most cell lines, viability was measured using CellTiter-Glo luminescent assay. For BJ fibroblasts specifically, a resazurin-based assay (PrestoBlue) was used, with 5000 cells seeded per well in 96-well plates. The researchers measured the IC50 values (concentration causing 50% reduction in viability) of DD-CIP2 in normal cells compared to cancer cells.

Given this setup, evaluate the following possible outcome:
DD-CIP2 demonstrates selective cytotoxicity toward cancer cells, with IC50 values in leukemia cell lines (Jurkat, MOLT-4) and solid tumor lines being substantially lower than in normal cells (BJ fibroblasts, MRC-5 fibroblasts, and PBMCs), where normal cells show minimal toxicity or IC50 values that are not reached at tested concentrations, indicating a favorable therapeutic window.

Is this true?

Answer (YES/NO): YES